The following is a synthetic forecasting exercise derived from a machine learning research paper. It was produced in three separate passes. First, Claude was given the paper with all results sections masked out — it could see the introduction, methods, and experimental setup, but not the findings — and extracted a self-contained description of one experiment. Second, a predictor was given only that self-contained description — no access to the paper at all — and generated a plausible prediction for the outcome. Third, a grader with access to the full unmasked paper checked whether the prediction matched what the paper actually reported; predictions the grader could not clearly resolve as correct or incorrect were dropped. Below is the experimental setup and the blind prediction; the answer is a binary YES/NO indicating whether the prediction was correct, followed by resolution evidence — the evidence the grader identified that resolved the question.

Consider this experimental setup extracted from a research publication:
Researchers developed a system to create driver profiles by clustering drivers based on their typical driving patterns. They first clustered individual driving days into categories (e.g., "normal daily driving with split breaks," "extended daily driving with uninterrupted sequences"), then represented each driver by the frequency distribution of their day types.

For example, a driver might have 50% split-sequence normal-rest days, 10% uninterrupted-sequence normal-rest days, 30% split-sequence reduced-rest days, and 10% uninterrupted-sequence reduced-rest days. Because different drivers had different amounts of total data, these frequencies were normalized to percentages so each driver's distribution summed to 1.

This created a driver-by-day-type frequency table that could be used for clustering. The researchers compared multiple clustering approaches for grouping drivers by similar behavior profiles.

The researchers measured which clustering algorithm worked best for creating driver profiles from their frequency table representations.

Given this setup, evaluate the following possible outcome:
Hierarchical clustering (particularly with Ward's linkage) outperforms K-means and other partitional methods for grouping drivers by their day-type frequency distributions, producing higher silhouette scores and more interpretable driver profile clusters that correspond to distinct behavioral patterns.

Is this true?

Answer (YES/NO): NO